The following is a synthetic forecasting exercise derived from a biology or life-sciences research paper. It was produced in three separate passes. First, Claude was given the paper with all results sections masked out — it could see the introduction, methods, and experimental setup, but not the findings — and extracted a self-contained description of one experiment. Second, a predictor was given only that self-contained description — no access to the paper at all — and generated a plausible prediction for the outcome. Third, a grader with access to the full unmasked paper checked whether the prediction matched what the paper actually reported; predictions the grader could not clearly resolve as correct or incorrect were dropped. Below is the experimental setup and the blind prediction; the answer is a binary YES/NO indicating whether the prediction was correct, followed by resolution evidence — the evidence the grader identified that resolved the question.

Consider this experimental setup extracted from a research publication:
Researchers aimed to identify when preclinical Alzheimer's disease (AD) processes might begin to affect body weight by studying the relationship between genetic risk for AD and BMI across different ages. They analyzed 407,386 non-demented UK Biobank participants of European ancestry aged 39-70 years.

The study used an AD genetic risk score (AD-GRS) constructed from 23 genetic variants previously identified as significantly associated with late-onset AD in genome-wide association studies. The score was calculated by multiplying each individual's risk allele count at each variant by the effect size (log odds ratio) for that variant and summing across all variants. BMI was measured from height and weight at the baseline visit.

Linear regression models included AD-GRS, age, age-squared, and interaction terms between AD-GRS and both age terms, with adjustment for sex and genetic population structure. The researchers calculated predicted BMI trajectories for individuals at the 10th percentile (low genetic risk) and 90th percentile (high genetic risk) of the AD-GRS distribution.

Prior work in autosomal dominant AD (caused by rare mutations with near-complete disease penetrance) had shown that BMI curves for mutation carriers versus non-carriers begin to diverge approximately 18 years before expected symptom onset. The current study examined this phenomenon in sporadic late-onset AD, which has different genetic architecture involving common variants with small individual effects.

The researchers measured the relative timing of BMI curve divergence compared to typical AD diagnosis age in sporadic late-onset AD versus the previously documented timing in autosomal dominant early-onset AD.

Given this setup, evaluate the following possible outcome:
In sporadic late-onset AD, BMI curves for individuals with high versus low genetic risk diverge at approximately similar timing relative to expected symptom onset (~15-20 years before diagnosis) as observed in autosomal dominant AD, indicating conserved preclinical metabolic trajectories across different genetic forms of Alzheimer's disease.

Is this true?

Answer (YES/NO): YES